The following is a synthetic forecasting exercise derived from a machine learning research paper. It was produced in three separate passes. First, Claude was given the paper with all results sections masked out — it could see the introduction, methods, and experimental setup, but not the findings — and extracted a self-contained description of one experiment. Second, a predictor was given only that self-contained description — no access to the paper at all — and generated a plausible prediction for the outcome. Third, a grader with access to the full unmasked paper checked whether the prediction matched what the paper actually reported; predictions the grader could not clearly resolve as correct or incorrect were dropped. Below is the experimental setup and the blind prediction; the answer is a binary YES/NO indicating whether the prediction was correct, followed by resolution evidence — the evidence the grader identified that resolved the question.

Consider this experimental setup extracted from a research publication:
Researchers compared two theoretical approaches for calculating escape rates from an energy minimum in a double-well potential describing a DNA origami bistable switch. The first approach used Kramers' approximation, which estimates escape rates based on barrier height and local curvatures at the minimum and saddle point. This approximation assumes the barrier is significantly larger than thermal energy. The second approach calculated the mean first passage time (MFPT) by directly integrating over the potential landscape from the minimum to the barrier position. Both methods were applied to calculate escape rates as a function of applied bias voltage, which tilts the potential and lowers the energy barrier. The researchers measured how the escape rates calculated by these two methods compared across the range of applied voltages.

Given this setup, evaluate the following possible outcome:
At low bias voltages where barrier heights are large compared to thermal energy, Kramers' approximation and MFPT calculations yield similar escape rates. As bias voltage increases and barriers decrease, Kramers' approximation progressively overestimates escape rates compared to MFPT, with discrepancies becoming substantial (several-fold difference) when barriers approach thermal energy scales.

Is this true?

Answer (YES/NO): NO